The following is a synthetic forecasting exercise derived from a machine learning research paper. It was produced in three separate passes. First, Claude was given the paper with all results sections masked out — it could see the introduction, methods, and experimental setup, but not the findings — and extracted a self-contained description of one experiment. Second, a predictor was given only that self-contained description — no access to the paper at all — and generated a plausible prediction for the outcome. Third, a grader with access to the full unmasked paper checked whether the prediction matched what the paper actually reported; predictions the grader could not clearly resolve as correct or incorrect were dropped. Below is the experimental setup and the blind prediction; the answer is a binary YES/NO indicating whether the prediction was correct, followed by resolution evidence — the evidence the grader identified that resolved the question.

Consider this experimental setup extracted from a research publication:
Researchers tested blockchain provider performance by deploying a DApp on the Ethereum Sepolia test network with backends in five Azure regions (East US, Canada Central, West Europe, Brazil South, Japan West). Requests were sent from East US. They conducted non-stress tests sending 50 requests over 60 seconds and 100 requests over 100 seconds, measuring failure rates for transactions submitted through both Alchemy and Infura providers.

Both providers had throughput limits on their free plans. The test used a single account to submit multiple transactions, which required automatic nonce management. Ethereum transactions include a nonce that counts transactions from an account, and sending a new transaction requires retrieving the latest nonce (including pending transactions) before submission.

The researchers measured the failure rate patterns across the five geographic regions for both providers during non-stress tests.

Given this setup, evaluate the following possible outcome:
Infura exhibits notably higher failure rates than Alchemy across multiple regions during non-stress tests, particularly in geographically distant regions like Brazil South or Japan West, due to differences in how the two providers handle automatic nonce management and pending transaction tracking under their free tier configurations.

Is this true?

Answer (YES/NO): NO